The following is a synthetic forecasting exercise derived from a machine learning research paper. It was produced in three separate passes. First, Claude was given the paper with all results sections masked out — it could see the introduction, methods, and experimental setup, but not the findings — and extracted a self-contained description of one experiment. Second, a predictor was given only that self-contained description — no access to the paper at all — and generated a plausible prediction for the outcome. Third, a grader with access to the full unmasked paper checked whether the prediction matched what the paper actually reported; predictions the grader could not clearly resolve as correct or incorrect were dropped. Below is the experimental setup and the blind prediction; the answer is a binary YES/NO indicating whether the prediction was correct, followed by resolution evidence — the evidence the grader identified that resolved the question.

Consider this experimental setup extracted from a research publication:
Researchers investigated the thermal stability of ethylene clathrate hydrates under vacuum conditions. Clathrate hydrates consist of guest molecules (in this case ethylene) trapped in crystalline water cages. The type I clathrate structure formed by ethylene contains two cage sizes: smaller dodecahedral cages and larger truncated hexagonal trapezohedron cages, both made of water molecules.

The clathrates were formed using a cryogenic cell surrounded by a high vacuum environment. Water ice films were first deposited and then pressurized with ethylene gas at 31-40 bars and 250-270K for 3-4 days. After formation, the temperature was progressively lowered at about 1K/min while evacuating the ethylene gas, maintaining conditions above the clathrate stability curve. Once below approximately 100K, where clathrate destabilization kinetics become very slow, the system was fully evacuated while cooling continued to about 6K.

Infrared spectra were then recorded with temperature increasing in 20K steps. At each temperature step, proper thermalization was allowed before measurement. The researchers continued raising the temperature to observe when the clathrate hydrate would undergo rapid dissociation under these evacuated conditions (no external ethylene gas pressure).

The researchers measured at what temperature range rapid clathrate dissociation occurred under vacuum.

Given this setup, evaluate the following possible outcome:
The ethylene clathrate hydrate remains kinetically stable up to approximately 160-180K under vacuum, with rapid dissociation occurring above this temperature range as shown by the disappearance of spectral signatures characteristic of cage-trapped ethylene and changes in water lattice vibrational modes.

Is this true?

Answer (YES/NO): YES